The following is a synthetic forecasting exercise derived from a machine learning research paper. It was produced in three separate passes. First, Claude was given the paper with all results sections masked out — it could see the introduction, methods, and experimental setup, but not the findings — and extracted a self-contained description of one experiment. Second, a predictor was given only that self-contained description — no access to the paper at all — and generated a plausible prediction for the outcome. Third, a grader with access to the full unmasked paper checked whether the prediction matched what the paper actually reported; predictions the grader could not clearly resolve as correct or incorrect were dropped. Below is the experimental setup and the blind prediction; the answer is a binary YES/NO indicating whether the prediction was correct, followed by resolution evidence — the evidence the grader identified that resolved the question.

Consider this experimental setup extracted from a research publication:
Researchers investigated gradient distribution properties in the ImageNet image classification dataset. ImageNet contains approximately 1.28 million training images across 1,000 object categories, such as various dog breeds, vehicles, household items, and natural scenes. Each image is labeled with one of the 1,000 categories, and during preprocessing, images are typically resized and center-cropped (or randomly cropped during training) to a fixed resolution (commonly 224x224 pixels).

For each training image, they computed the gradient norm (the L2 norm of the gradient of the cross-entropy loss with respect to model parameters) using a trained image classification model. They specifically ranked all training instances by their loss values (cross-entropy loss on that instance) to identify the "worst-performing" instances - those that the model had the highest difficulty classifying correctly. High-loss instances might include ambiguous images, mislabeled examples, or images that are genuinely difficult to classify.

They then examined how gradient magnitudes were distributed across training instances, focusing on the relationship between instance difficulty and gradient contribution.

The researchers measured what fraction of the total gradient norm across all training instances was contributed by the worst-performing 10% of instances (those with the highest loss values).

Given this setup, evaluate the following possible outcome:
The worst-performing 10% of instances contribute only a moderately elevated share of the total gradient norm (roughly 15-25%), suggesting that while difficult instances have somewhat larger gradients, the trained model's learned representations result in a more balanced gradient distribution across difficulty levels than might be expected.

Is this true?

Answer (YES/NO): NO